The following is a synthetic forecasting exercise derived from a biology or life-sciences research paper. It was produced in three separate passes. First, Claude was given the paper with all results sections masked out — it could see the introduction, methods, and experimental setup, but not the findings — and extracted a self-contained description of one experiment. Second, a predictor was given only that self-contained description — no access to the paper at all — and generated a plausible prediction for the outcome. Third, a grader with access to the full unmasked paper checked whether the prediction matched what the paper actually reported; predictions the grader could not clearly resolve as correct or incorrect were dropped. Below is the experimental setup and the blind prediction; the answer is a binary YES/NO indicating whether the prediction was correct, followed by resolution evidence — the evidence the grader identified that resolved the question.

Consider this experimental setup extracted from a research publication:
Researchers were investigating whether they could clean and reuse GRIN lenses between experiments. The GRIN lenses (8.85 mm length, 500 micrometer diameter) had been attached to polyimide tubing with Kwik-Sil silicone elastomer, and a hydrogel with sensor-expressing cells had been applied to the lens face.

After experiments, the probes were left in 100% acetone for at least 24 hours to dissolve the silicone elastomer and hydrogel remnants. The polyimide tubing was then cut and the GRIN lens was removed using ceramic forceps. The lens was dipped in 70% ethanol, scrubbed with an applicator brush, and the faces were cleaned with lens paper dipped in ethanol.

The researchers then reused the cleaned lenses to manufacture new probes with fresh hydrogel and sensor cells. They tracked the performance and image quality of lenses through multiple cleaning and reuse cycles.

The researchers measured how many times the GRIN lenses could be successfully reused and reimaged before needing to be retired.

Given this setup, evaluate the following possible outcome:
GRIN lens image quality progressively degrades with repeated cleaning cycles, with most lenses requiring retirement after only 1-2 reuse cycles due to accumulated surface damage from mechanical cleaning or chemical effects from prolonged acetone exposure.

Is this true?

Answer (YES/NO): NO